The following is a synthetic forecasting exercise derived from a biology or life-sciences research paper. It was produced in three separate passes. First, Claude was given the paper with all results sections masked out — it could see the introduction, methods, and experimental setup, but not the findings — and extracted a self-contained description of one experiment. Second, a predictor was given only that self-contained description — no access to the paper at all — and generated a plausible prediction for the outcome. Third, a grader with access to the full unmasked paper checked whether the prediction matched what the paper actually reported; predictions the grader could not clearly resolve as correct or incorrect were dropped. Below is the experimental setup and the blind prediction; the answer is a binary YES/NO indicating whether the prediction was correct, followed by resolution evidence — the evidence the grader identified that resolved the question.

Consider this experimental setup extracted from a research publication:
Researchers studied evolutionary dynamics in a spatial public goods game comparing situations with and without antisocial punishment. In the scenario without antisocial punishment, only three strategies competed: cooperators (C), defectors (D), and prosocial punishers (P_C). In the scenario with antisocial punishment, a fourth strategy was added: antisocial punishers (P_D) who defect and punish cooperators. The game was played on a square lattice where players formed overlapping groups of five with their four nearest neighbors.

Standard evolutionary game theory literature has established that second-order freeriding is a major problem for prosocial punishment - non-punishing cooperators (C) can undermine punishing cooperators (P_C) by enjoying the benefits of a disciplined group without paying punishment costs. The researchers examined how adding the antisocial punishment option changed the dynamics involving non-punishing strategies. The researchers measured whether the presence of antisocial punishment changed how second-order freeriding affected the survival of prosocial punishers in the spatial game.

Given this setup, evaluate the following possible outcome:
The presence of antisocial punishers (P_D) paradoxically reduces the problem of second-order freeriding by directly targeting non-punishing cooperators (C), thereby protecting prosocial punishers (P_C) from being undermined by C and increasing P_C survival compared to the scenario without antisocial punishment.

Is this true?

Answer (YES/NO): NO